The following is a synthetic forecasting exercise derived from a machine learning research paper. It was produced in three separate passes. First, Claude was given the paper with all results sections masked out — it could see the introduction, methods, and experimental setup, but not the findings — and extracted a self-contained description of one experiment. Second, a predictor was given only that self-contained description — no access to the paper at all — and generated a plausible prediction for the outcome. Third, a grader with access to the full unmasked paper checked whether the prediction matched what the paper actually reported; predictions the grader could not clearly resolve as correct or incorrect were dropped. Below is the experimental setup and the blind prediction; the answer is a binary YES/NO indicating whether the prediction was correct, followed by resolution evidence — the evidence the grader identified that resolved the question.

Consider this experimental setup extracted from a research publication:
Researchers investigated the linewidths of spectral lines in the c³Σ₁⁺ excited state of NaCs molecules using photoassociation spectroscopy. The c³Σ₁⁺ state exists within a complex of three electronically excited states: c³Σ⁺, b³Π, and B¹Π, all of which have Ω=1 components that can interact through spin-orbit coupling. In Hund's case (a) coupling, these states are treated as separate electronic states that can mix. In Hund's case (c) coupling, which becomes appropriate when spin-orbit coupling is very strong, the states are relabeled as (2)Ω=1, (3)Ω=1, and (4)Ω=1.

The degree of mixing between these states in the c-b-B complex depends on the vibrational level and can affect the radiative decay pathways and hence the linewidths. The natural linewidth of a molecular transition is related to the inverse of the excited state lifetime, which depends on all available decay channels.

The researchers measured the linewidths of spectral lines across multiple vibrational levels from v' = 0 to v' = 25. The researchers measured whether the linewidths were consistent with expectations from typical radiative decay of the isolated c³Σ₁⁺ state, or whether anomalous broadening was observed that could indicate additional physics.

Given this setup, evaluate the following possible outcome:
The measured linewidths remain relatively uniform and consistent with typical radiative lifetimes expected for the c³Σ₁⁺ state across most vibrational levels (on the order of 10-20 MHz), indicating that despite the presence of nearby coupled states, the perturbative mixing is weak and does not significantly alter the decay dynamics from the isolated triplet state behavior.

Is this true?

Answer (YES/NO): NO